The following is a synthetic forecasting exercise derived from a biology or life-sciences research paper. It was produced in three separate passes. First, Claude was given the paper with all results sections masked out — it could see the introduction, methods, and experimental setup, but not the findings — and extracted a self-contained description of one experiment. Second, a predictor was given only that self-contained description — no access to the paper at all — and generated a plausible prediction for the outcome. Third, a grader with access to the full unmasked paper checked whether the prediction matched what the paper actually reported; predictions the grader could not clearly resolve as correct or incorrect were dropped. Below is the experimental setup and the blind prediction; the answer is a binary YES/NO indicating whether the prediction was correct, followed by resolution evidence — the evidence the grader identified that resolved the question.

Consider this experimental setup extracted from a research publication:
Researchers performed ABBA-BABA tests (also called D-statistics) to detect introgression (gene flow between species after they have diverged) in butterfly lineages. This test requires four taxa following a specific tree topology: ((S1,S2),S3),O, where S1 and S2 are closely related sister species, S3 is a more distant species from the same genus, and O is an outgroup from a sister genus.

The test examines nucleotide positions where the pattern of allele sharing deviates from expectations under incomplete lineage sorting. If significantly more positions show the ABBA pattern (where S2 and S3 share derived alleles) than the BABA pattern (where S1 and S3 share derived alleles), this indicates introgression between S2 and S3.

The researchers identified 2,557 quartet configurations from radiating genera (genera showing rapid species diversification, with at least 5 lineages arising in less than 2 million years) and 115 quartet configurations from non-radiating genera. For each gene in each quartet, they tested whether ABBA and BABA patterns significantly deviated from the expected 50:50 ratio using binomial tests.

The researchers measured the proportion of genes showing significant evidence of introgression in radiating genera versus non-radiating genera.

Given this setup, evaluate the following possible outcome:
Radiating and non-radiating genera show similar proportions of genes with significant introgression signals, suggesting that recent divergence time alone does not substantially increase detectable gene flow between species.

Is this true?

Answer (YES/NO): NO